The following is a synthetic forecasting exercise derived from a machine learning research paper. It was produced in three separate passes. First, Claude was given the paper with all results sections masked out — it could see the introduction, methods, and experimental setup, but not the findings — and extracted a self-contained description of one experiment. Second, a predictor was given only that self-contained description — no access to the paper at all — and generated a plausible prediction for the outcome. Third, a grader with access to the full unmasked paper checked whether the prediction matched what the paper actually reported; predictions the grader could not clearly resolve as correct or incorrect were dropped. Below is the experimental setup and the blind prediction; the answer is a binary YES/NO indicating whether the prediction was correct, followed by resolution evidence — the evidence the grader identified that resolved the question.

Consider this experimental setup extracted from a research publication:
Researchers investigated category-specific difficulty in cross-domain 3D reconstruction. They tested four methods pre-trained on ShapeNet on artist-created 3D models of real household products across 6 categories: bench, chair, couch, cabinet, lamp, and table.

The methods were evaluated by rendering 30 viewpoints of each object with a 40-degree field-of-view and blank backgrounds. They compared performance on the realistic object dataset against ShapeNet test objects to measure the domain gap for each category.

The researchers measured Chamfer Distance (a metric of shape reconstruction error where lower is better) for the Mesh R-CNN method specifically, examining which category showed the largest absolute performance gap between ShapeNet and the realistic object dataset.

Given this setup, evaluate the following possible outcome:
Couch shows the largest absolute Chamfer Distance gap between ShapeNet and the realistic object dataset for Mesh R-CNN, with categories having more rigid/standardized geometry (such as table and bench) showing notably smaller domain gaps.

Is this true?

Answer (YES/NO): NO